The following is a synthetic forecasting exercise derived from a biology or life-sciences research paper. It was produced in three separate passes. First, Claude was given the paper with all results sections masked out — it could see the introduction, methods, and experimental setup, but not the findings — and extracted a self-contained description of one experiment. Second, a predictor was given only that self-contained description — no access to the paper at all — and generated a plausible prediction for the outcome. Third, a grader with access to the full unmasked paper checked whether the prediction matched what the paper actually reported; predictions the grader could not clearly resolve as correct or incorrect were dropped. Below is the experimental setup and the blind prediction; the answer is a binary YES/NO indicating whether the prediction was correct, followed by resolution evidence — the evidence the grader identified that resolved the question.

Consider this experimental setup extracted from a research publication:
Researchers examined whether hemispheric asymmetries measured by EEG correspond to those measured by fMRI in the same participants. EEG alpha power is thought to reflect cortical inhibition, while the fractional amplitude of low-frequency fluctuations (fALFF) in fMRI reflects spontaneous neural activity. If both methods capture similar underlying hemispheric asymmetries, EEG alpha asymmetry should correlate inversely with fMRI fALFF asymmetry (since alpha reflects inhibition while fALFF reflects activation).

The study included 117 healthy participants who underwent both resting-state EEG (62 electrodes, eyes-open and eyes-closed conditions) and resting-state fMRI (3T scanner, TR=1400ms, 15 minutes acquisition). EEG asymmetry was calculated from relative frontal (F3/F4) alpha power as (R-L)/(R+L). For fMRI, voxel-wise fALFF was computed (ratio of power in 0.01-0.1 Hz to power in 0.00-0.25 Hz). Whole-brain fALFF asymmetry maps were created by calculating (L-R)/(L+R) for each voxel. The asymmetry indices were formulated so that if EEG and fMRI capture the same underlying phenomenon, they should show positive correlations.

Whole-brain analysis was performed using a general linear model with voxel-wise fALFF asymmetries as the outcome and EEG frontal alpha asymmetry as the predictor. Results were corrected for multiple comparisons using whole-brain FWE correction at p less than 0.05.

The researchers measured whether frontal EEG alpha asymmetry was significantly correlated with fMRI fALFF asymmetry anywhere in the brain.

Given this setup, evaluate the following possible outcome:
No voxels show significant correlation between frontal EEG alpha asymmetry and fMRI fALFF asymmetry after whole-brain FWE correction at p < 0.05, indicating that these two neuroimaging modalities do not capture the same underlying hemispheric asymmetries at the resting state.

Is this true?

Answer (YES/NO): YES